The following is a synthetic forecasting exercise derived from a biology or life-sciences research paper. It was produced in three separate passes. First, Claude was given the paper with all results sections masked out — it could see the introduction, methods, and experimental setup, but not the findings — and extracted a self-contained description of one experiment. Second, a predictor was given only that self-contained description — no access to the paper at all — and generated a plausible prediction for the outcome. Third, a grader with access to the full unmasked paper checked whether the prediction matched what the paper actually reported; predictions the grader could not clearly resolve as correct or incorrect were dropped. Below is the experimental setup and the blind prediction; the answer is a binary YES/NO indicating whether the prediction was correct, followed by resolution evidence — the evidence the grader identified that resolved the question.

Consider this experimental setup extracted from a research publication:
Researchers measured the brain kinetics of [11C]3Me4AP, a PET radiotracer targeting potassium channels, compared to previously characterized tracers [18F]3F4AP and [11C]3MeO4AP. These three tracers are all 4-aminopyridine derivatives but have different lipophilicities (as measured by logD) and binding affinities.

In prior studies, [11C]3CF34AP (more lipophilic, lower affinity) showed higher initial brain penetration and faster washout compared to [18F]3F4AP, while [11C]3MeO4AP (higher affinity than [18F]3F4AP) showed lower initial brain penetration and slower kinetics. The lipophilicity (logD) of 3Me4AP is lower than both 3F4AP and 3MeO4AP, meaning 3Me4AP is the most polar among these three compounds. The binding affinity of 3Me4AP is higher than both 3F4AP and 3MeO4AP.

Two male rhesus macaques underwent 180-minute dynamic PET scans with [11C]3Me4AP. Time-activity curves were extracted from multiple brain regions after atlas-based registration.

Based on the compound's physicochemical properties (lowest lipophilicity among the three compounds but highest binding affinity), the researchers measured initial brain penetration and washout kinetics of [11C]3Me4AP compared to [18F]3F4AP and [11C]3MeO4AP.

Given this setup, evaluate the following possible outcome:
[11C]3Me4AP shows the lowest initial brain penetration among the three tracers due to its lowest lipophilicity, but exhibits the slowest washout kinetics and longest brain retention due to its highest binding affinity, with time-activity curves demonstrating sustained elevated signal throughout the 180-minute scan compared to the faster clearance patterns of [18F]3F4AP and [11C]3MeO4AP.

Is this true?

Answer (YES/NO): NO